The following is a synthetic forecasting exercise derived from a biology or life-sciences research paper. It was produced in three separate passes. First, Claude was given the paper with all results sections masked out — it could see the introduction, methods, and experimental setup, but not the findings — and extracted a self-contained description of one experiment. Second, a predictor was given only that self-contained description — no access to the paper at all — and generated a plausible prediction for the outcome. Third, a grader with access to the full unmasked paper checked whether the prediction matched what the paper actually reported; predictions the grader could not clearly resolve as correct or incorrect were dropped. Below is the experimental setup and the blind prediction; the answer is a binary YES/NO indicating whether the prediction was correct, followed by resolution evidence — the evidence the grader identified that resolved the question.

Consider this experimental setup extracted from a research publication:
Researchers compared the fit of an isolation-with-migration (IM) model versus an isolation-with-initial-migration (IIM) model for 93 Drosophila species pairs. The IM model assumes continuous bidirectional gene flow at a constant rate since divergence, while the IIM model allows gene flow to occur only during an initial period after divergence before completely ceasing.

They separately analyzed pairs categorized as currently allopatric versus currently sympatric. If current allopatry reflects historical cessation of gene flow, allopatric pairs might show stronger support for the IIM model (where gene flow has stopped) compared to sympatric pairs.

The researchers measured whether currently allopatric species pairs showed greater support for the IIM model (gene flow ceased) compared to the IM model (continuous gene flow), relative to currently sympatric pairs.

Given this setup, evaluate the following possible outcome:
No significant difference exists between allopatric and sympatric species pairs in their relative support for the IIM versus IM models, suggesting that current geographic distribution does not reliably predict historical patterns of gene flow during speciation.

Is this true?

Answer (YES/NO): YES